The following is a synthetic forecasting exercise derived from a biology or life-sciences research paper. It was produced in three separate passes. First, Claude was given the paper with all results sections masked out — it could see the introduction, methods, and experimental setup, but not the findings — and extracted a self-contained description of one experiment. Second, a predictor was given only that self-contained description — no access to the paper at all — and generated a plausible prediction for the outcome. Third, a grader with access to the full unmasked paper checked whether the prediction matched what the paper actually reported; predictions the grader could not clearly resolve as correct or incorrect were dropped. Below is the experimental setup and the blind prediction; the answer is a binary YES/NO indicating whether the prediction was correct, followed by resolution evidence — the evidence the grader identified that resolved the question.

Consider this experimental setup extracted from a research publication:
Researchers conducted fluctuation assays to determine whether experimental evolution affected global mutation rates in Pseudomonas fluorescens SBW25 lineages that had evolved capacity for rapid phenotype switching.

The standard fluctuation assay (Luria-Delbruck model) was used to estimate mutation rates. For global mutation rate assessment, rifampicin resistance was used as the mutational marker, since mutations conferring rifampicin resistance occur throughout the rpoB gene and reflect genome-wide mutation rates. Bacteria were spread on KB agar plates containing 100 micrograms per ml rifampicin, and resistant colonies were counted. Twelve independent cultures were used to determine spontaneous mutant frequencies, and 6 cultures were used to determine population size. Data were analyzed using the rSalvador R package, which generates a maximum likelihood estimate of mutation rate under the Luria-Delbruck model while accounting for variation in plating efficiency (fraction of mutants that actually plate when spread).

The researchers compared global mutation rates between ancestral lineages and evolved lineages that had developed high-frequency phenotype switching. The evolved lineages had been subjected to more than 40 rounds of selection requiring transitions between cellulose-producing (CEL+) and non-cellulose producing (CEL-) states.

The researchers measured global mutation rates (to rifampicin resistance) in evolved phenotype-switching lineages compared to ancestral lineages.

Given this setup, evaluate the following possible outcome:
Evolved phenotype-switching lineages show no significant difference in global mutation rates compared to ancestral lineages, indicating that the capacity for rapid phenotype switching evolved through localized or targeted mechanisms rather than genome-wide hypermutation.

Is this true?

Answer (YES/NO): YES